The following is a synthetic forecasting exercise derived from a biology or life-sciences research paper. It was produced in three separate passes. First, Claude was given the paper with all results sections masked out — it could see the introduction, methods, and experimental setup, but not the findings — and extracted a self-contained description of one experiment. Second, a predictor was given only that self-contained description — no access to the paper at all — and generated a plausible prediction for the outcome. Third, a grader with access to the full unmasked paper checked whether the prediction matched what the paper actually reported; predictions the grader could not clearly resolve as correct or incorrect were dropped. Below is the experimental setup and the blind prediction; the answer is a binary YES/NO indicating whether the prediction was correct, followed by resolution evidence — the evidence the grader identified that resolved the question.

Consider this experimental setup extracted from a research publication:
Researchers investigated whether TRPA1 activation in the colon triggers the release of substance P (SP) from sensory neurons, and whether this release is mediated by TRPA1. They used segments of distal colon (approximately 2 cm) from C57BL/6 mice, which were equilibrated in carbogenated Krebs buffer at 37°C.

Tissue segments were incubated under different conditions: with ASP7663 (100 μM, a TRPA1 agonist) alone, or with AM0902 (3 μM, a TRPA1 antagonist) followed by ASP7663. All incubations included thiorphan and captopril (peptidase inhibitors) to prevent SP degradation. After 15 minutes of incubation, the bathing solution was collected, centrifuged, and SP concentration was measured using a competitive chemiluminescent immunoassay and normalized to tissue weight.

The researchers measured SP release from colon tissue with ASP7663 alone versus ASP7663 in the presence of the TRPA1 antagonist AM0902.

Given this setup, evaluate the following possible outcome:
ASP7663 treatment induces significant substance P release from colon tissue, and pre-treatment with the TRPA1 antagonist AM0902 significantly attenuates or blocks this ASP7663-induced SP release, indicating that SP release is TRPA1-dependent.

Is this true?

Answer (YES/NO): YES